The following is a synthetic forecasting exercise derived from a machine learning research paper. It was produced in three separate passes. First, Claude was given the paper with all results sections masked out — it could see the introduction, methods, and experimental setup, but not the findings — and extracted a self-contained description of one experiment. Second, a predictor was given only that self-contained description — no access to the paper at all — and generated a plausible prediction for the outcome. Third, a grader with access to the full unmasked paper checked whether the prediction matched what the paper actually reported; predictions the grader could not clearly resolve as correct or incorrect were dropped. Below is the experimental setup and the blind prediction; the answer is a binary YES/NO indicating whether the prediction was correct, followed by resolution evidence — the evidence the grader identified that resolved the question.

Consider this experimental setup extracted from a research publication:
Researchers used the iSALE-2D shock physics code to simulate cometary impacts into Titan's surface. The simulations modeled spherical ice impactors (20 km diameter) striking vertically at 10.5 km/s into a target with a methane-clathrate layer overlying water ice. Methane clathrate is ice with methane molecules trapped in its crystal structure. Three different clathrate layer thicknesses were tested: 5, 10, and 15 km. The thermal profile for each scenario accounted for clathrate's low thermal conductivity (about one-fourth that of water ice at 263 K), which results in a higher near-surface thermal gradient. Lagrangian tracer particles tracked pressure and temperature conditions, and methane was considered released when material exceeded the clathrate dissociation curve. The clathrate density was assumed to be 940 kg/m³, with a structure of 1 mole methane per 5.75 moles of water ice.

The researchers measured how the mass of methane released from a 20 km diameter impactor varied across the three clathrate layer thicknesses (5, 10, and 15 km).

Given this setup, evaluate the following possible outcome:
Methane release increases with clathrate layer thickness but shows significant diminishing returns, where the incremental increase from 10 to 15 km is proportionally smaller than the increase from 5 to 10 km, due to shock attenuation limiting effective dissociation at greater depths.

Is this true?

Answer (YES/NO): NO